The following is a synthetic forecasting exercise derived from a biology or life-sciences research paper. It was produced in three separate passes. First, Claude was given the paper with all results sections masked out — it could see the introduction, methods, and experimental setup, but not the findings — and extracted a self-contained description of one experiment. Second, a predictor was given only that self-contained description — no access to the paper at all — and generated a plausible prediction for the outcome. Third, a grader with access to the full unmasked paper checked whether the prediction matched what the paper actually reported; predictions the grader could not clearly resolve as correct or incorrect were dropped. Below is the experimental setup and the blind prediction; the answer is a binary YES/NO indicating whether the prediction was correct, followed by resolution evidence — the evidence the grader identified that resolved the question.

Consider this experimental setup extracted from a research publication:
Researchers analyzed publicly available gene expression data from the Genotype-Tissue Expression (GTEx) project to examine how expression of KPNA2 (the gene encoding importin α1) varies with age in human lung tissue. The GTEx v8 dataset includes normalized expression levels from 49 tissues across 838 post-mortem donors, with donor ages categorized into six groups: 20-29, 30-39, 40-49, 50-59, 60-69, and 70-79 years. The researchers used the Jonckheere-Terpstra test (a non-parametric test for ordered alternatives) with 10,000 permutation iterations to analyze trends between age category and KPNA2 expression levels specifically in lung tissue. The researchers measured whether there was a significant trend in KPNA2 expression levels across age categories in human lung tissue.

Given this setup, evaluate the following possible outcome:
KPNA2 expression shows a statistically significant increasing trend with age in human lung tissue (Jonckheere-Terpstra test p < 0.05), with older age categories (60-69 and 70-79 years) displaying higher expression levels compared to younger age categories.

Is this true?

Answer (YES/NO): NO